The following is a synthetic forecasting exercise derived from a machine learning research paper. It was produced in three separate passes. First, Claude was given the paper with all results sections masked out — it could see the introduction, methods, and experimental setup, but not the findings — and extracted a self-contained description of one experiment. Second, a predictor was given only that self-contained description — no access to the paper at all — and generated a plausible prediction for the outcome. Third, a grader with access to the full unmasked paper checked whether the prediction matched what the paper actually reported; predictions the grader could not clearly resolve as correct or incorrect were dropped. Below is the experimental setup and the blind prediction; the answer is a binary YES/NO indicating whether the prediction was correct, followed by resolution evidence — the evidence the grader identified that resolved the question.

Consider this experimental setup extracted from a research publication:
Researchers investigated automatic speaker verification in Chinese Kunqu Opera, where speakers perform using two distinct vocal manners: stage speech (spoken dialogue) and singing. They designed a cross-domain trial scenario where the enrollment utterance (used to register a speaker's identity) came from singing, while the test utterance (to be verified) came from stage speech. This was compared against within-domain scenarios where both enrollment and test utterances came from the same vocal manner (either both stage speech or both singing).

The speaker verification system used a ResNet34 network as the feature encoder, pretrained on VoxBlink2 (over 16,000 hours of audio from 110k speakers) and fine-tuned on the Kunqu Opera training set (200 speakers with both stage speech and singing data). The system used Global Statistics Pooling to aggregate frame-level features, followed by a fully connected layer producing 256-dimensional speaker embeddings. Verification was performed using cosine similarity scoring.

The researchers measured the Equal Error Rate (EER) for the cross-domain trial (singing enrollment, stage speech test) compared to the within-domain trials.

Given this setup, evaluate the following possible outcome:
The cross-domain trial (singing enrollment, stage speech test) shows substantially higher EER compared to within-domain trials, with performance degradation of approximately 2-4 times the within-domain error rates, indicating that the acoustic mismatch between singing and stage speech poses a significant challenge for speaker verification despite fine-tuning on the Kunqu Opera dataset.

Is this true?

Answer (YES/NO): NO